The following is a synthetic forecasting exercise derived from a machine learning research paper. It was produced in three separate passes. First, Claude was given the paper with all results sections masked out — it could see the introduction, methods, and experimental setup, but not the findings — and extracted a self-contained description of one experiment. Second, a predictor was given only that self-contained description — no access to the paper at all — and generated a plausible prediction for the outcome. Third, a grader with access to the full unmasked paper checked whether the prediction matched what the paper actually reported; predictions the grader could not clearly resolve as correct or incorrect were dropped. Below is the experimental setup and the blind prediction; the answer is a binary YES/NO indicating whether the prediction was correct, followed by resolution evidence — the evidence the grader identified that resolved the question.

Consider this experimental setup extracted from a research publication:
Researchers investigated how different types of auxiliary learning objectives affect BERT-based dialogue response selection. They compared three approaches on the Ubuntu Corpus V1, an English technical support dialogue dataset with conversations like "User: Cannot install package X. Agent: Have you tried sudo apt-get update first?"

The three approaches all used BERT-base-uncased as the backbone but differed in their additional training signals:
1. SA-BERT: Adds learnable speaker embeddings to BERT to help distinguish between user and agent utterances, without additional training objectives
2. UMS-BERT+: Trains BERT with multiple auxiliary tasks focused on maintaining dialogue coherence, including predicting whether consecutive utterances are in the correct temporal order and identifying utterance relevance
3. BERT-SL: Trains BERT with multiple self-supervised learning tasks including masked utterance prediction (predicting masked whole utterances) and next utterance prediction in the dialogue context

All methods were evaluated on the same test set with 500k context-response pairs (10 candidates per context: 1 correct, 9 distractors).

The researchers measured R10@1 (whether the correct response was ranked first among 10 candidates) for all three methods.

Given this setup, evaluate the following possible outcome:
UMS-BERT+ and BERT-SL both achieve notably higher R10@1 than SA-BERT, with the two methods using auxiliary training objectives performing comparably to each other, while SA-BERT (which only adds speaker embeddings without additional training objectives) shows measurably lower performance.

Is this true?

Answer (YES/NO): NO